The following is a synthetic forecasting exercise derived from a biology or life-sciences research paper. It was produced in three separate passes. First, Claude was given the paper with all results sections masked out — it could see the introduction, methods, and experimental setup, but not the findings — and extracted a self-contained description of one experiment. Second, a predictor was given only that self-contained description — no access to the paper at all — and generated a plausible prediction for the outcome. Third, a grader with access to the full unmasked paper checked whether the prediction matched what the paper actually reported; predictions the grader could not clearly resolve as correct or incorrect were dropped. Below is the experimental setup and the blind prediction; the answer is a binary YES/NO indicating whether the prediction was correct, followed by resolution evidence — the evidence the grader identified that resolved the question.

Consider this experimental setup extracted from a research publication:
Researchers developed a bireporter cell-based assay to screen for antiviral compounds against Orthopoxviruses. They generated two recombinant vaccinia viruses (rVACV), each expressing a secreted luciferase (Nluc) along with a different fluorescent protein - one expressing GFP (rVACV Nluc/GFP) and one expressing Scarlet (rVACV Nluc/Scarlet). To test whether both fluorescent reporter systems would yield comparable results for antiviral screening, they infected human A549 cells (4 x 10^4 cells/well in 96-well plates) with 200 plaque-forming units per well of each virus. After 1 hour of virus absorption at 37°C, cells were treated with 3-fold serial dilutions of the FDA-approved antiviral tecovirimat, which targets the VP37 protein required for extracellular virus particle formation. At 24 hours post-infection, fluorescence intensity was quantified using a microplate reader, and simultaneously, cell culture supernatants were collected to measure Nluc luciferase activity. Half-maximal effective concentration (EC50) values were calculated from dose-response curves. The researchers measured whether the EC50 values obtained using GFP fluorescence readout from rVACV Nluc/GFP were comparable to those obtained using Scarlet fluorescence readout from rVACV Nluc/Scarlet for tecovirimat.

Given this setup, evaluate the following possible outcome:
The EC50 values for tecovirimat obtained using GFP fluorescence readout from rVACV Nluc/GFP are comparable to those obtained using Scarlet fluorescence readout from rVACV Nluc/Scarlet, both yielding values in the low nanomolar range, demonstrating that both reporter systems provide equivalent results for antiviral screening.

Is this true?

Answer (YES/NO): YES